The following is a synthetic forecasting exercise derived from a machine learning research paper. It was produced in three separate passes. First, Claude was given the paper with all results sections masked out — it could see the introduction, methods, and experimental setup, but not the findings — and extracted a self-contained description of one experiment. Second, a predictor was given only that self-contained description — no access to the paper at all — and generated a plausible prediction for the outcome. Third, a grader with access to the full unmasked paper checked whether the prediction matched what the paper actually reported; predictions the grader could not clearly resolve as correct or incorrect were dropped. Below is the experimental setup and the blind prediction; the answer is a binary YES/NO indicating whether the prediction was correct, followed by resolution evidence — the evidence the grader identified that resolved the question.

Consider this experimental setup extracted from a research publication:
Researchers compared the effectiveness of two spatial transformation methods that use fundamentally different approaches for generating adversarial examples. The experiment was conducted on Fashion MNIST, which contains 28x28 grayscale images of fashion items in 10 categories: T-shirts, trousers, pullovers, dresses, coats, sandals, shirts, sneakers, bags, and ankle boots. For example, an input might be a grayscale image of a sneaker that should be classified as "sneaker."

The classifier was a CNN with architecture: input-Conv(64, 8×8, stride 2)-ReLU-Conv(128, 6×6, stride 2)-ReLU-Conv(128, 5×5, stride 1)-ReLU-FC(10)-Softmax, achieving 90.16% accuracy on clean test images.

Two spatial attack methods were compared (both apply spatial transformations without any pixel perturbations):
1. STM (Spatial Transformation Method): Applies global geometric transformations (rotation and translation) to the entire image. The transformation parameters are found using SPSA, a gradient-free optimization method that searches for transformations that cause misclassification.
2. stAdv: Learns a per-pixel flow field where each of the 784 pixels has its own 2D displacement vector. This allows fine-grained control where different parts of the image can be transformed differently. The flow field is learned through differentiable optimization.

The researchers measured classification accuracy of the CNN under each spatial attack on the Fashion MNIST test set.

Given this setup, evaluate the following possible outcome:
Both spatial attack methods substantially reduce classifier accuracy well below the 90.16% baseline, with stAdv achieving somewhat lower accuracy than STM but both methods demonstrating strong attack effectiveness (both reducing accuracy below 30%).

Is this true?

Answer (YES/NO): YES